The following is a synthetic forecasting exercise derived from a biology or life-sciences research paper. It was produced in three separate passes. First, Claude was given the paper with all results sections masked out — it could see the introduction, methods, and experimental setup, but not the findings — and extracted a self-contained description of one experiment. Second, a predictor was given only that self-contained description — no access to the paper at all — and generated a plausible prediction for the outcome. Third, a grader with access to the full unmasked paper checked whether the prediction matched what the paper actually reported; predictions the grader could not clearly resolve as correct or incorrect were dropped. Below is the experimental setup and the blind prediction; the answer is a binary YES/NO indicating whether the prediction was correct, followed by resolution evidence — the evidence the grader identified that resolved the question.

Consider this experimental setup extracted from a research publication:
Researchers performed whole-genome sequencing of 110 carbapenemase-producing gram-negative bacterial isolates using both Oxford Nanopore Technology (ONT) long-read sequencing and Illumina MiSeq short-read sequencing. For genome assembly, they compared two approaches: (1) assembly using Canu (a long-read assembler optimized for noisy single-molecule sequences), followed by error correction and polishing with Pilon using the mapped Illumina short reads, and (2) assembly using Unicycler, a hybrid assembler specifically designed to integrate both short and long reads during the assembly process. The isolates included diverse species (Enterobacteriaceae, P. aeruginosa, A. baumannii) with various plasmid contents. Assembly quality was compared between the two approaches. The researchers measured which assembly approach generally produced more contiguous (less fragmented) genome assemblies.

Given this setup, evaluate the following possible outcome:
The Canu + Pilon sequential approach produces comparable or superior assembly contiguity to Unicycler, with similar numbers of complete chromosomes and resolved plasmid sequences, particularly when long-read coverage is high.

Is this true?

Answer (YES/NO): NO